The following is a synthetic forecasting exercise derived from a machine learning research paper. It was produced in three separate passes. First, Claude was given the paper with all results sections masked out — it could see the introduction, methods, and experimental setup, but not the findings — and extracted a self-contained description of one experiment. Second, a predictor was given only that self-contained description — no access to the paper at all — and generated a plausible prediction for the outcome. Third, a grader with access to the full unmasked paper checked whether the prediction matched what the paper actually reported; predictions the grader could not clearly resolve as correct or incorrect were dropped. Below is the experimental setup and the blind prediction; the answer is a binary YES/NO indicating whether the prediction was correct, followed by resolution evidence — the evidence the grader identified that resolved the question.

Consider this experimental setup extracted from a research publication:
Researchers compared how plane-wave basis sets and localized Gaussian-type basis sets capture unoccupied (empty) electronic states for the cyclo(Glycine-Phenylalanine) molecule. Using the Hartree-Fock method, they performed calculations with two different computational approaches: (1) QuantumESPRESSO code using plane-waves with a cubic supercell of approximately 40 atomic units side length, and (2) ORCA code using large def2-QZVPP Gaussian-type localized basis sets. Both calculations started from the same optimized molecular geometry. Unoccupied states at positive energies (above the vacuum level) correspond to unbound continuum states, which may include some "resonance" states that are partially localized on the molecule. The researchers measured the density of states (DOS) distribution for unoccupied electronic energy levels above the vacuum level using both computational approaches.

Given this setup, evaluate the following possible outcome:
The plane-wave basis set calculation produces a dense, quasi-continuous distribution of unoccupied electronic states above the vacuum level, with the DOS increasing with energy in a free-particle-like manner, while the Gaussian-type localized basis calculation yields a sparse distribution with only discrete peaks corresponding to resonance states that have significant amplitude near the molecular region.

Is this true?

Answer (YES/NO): YES